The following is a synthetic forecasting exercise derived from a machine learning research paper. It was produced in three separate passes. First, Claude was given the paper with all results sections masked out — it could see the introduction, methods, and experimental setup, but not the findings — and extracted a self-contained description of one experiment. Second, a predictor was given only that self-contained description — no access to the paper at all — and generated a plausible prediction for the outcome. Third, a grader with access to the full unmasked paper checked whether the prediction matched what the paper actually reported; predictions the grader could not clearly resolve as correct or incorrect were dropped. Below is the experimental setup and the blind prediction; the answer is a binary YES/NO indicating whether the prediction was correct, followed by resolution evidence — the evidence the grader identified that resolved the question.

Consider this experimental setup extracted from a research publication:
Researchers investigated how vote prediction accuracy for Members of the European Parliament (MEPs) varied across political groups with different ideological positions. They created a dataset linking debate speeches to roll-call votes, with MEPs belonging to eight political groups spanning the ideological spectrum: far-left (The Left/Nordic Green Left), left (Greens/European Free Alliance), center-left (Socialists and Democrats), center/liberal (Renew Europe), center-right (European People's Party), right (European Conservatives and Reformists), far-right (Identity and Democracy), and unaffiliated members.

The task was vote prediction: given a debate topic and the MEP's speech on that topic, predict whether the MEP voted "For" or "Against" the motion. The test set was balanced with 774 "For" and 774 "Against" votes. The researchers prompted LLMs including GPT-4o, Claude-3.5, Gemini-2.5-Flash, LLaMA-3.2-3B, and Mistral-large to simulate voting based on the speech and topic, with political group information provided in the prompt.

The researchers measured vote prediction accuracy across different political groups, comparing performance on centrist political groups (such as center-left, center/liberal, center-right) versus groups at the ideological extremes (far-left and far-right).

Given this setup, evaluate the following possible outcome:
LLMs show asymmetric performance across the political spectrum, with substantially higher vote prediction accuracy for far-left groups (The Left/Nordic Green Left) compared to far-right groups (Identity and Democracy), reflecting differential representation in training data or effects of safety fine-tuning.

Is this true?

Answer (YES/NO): NO